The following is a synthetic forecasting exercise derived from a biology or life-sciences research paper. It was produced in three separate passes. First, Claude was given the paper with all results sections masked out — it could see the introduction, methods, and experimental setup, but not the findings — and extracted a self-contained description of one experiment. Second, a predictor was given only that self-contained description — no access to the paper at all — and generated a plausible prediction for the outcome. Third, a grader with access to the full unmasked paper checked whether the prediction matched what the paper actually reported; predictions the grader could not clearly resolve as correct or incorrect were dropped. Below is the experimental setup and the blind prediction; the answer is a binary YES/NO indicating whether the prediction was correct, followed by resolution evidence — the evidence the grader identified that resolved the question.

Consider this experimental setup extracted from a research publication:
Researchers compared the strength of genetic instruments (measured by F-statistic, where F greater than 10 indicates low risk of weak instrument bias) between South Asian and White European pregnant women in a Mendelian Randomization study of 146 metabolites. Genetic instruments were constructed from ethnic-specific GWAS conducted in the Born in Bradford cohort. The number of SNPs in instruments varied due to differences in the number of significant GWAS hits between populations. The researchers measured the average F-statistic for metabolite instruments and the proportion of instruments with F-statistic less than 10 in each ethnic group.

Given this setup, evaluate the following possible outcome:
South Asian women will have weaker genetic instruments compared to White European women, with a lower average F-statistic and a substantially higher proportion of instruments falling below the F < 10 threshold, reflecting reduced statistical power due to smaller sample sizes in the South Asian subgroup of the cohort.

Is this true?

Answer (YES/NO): NO